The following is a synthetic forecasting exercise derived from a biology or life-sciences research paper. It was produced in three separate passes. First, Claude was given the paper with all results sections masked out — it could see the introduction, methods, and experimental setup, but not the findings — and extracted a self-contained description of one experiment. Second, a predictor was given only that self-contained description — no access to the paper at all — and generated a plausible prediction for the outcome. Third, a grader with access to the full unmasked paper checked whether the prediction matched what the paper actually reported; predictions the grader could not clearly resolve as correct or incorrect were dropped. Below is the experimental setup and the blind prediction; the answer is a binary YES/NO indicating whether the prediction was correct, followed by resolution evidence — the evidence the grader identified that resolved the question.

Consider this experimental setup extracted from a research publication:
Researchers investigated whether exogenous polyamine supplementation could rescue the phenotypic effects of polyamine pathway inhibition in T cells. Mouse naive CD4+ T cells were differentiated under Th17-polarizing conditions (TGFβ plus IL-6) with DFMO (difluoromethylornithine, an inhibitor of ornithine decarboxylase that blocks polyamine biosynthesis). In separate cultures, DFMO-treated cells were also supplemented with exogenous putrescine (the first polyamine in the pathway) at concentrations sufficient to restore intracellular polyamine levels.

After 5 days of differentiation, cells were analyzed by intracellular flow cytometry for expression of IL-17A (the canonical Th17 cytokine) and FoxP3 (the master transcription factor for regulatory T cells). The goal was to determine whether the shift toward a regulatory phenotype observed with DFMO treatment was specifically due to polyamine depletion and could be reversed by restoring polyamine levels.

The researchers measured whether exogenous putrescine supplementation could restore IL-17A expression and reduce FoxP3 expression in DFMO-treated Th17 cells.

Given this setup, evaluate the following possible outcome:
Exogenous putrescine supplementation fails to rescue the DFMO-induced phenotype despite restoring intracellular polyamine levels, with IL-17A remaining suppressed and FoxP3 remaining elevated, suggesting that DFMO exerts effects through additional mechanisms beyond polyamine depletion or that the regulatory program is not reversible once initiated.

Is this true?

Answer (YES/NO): NO